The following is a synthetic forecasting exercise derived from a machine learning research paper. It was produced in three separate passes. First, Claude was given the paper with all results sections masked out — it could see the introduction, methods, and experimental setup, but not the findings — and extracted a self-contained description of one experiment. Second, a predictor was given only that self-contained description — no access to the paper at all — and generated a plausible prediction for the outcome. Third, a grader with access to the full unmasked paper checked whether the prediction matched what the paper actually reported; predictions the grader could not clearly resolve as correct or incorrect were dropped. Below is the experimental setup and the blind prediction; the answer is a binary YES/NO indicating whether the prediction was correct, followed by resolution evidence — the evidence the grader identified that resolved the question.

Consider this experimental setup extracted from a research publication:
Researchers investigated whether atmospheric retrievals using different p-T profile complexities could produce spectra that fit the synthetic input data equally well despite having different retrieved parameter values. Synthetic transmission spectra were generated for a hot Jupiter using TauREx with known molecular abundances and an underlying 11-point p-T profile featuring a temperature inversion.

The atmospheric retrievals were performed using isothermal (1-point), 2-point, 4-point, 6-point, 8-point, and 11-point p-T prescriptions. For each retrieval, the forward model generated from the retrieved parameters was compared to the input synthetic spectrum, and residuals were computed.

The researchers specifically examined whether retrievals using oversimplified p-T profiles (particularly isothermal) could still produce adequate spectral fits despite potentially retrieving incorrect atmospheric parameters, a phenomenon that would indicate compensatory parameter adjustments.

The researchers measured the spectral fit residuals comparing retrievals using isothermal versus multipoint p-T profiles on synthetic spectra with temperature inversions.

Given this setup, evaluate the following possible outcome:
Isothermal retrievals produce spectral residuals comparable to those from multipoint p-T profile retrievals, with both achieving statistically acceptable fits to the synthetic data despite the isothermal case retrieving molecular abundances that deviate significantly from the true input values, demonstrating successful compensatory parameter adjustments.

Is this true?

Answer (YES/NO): NO